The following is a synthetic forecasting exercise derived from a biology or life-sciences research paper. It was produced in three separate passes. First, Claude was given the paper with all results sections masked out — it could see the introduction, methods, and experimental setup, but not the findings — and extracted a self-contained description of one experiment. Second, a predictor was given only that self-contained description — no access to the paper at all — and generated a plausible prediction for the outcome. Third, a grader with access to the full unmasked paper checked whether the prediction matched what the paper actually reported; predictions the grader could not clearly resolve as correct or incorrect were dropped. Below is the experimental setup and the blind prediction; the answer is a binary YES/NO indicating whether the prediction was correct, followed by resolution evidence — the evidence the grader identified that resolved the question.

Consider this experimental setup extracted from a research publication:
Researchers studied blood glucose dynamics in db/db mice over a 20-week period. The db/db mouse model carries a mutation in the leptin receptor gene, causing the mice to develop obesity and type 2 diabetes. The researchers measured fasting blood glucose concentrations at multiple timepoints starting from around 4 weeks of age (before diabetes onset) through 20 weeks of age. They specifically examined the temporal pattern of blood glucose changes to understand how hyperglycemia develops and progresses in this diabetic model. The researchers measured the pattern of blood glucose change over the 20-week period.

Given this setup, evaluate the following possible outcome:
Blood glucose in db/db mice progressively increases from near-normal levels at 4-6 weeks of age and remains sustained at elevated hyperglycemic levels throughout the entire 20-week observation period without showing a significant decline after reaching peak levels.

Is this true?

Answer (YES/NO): YES